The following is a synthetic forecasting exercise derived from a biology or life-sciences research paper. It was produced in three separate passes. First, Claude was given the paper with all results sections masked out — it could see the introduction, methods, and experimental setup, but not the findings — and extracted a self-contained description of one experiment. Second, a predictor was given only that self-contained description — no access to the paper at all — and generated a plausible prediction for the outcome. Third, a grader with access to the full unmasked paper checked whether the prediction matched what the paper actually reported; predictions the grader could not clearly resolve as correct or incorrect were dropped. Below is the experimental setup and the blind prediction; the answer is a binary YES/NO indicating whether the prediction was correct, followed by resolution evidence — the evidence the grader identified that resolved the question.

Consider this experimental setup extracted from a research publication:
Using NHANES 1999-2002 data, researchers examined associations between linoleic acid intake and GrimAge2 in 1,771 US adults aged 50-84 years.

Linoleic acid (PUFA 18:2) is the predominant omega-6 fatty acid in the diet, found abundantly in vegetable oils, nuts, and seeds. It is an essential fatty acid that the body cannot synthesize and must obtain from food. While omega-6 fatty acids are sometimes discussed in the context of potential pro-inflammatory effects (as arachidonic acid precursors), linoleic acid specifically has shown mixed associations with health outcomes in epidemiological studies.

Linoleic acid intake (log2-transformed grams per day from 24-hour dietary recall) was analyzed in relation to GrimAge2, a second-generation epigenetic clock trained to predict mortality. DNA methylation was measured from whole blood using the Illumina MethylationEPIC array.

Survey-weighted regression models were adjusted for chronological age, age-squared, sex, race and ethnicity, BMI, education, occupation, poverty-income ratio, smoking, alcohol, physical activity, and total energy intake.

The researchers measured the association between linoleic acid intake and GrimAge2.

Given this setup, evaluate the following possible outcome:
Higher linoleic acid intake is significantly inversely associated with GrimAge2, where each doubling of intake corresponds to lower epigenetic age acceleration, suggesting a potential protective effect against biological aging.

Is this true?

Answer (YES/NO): NO